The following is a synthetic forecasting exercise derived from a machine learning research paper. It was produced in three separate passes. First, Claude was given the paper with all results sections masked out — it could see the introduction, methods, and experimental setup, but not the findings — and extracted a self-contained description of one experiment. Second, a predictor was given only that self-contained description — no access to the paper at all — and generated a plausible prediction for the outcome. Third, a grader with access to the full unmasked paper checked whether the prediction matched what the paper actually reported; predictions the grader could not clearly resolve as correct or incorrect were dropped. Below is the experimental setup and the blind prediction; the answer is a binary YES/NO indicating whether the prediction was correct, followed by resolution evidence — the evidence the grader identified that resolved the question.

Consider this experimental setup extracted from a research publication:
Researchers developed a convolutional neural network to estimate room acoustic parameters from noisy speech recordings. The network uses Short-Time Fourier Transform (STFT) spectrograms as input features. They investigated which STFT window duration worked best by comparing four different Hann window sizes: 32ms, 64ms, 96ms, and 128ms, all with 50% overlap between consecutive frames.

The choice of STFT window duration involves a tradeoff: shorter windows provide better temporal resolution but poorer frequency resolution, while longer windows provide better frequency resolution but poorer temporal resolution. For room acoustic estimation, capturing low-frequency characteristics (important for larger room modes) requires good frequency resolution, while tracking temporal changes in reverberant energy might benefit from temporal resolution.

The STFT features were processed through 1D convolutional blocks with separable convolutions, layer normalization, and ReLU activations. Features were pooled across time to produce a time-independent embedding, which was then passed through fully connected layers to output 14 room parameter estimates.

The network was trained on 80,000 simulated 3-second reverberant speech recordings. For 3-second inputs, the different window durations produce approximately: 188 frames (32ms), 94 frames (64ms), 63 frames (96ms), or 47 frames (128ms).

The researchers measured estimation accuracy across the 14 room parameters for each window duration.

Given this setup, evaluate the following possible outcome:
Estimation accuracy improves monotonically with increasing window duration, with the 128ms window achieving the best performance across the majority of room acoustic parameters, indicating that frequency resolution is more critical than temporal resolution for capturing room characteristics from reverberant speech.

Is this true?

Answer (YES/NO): NO